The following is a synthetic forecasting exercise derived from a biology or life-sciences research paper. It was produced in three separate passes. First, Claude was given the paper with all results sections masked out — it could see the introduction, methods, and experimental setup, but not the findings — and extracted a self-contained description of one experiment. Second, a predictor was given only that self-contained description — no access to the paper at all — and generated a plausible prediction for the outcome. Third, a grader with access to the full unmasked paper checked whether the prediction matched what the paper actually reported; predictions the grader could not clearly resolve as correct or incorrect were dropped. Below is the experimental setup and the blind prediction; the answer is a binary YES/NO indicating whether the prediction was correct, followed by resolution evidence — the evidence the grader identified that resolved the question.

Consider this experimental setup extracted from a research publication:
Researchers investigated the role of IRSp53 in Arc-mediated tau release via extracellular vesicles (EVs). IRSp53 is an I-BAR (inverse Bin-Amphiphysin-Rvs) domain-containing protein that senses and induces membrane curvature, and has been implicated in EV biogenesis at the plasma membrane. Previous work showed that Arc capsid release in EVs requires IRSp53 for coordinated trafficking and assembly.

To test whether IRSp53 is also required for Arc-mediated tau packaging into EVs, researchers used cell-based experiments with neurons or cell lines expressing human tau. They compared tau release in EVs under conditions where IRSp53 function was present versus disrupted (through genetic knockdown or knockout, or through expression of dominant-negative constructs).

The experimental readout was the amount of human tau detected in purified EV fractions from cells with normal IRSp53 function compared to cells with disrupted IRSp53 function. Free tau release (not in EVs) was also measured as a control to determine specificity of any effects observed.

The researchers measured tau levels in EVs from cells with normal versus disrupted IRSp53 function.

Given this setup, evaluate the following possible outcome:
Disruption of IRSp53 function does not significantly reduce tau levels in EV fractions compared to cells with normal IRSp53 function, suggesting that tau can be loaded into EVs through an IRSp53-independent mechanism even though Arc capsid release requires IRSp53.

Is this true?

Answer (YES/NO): NO